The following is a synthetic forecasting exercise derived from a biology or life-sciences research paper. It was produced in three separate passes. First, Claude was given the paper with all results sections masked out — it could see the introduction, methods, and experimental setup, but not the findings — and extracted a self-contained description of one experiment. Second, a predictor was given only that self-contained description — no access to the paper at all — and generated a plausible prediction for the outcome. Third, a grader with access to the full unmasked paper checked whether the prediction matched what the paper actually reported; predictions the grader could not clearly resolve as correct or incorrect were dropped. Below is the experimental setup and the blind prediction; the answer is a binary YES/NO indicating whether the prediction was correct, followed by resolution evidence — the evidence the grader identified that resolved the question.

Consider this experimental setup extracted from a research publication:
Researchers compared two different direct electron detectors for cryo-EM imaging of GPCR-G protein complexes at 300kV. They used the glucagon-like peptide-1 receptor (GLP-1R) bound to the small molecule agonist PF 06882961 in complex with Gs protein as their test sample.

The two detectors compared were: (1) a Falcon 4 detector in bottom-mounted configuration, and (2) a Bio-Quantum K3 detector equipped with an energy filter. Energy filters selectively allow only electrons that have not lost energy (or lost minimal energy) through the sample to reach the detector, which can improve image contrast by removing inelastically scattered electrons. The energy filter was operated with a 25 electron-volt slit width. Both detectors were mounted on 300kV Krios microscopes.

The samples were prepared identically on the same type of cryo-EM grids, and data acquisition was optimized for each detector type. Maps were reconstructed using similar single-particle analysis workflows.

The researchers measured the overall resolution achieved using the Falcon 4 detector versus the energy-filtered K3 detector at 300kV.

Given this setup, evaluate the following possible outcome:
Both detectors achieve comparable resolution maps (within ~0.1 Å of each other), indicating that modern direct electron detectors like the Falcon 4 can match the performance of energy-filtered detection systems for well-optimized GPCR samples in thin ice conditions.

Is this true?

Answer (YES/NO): YES